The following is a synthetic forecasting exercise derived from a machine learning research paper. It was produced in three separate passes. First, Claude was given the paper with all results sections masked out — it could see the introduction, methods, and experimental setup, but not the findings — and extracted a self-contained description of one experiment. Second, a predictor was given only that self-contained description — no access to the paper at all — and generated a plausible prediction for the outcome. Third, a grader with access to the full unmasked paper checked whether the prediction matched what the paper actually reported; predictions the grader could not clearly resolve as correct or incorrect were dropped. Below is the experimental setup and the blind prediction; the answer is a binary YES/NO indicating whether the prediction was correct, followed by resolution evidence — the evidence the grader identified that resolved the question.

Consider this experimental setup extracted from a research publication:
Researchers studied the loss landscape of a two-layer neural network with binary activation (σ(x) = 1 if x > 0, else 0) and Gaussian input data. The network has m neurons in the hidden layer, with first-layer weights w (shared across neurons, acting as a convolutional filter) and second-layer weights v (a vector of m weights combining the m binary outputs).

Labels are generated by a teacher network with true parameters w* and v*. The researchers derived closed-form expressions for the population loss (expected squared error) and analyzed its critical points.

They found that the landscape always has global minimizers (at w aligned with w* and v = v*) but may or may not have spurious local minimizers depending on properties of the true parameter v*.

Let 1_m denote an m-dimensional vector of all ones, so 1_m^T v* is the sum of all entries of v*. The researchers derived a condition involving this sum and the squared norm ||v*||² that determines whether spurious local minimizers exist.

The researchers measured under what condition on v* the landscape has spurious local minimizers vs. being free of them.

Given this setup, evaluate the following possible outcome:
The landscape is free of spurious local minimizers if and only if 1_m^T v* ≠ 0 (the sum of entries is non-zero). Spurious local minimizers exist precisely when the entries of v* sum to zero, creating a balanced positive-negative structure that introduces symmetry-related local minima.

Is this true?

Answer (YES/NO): NO